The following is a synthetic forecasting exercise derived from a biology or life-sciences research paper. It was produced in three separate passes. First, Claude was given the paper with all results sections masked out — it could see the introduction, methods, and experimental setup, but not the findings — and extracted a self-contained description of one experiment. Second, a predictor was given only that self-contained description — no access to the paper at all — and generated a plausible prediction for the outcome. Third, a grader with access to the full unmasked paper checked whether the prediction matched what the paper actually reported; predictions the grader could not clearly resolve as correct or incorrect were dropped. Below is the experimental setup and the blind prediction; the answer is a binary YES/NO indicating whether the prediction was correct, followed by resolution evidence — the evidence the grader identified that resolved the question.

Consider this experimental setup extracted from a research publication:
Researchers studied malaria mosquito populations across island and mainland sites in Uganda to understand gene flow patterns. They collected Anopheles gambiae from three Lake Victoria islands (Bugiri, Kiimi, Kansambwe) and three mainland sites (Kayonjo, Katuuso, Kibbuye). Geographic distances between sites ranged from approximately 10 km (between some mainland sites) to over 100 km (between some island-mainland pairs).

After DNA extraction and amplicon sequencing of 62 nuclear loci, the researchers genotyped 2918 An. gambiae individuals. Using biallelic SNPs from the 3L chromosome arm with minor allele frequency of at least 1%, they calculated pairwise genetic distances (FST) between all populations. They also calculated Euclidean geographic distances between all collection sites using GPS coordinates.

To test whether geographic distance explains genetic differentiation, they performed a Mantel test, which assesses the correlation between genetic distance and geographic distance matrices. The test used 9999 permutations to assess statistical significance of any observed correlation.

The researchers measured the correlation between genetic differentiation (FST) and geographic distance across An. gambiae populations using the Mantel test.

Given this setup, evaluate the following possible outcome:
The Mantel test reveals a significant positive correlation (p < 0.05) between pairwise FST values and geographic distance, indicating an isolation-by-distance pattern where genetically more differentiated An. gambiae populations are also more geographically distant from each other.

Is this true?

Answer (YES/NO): NO